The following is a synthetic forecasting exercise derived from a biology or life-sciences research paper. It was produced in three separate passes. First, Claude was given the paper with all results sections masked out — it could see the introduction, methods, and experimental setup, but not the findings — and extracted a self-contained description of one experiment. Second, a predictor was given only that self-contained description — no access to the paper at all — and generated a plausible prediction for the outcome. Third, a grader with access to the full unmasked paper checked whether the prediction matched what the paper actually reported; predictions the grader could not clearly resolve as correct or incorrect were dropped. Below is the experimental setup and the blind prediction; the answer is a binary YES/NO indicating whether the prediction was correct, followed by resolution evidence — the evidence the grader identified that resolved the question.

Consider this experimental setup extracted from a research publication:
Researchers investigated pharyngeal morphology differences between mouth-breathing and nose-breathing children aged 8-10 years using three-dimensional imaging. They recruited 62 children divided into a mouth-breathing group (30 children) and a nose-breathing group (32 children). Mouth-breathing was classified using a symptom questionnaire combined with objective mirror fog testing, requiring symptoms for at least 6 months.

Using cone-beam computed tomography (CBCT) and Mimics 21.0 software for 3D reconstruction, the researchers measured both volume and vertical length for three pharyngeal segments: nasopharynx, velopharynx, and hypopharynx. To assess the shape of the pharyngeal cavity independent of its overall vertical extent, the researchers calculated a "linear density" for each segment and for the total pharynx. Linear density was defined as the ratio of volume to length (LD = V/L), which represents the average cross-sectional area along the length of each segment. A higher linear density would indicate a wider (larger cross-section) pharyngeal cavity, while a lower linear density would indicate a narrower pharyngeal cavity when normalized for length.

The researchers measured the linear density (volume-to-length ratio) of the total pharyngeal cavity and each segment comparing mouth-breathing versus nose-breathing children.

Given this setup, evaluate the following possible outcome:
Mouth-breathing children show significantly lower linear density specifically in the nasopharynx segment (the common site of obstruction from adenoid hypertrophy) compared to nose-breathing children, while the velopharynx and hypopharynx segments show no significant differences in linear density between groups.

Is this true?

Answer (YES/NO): NO